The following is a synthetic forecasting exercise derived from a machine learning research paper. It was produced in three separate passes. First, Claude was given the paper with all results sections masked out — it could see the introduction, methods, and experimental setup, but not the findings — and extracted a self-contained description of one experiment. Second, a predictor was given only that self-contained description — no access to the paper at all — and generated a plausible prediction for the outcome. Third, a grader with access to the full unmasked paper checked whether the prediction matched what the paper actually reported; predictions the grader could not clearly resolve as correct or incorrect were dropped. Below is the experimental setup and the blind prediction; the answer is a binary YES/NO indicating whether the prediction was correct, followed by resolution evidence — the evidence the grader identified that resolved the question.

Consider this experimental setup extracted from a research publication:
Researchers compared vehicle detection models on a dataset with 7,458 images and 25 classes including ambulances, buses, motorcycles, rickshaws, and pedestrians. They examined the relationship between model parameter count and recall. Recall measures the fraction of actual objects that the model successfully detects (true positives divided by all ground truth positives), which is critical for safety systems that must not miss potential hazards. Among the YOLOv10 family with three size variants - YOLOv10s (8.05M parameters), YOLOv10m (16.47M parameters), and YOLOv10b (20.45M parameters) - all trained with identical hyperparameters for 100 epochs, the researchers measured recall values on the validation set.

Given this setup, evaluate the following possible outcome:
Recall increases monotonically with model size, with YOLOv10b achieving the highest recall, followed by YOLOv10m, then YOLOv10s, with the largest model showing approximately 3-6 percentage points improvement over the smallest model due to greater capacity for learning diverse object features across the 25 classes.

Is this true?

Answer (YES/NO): NO